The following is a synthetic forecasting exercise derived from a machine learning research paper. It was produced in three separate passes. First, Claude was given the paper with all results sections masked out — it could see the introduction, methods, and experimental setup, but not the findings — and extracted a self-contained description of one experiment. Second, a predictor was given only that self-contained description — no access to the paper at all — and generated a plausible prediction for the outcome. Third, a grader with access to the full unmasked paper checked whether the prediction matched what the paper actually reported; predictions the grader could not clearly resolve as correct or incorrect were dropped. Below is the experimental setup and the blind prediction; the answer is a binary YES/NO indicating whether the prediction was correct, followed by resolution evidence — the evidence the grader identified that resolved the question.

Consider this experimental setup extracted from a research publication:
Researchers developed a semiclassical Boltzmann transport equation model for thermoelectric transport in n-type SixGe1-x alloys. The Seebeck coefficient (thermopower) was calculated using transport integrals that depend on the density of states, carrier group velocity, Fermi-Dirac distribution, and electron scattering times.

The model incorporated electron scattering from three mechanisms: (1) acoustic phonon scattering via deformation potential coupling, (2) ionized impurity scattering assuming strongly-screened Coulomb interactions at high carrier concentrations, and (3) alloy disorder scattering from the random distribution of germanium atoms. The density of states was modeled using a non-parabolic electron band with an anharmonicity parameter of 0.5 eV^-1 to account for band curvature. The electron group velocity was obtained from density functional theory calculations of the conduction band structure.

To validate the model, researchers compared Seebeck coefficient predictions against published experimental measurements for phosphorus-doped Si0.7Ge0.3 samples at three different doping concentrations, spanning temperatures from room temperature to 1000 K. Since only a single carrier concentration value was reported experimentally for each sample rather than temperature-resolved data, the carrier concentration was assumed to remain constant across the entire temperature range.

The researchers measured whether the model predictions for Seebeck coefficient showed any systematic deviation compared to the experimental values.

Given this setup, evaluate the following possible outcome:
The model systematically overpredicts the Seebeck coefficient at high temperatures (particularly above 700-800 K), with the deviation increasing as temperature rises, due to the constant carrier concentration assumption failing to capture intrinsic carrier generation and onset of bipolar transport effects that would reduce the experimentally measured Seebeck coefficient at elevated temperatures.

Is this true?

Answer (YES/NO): NO